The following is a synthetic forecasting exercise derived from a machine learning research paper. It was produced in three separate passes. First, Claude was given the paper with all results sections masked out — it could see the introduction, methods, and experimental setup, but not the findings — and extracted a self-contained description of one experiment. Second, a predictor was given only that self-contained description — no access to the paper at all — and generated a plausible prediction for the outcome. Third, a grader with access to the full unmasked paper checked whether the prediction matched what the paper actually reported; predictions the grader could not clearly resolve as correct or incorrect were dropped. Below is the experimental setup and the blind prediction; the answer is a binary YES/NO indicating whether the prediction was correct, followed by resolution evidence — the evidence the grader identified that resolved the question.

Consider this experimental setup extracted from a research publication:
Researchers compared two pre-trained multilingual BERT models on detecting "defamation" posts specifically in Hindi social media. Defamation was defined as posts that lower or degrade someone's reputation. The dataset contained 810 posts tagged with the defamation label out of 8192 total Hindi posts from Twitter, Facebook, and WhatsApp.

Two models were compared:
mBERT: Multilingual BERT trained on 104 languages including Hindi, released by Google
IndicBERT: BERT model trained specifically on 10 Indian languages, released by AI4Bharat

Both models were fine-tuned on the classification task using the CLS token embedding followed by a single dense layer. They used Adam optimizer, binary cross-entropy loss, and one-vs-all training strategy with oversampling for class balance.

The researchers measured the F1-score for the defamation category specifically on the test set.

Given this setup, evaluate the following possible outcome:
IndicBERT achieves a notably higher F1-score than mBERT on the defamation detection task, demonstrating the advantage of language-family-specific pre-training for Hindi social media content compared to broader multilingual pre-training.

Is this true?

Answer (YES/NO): NO